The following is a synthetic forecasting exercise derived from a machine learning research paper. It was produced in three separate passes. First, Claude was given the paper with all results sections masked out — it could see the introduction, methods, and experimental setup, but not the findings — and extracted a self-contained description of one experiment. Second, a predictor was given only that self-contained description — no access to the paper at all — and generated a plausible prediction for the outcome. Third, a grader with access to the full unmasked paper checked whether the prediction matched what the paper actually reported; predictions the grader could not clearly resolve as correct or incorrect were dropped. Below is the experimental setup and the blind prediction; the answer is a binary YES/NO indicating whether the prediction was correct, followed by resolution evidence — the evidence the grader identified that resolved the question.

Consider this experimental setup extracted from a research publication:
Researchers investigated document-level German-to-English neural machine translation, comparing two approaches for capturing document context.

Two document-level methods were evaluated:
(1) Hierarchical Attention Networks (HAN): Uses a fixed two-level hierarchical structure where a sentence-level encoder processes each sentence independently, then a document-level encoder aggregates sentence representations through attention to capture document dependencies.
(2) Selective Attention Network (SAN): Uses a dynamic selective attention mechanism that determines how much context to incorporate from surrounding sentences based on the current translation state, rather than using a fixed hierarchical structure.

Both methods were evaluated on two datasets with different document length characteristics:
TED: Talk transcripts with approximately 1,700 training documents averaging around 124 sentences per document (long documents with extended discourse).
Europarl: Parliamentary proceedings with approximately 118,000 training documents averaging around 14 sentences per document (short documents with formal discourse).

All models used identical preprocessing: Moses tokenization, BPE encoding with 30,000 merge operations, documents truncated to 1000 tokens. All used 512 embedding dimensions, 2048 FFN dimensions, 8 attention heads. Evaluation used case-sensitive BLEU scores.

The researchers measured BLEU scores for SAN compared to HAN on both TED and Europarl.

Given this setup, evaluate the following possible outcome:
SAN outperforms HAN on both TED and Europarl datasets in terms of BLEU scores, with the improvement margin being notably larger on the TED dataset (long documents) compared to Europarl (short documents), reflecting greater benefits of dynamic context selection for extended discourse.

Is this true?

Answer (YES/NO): NO